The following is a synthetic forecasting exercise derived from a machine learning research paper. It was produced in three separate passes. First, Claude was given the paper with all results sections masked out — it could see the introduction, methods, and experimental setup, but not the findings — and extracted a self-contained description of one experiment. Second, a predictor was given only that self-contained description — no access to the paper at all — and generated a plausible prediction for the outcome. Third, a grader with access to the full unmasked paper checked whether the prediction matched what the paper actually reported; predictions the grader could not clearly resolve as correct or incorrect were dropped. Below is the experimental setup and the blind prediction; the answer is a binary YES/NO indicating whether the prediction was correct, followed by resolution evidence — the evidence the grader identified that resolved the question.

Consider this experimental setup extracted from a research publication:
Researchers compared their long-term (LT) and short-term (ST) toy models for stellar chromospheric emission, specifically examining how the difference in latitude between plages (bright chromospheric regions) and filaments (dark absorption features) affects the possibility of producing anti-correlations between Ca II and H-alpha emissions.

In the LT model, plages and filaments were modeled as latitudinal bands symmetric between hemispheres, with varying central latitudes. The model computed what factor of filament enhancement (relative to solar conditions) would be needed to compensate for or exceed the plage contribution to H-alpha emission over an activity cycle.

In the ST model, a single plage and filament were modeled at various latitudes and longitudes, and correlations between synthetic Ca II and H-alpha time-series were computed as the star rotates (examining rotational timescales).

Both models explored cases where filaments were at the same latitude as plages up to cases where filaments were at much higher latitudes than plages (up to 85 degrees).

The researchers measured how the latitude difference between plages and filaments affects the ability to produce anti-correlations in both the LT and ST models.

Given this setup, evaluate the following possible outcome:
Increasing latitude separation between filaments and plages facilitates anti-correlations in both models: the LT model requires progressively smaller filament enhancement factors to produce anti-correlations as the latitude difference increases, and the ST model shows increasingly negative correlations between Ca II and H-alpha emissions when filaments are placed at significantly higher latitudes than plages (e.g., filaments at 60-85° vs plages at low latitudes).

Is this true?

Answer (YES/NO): NO